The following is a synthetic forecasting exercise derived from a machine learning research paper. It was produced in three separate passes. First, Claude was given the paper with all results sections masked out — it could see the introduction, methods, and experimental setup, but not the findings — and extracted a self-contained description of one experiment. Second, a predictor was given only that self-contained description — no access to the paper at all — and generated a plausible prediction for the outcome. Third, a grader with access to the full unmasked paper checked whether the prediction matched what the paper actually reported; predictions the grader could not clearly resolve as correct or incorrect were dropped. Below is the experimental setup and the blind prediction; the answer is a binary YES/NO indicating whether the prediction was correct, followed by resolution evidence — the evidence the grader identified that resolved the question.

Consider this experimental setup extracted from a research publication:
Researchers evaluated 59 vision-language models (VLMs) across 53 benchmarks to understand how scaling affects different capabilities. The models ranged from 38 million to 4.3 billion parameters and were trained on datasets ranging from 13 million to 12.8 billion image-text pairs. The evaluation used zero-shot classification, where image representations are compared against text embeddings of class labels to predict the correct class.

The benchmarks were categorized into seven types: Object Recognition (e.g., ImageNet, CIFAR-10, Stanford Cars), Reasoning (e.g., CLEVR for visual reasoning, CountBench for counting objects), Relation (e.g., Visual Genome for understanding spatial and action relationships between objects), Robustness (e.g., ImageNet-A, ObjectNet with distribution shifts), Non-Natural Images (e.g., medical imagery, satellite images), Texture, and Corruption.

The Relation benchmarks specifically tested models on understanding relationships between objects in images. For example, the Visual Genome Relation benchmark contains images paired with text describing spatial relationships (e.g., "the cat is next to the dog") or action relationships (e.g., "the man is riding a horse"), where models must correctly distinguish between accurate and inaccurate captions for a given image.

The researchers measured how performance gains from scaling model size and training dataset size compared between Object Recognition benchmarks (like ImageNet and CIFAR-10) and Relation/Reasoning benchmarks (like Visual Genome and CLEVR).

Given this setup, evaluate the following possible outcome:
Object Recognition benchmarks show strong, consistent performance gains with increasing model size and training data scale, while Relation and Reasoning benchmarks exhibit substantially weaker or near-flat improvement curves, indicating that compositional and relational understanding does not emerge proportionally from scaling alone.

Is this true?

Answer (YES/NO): YES